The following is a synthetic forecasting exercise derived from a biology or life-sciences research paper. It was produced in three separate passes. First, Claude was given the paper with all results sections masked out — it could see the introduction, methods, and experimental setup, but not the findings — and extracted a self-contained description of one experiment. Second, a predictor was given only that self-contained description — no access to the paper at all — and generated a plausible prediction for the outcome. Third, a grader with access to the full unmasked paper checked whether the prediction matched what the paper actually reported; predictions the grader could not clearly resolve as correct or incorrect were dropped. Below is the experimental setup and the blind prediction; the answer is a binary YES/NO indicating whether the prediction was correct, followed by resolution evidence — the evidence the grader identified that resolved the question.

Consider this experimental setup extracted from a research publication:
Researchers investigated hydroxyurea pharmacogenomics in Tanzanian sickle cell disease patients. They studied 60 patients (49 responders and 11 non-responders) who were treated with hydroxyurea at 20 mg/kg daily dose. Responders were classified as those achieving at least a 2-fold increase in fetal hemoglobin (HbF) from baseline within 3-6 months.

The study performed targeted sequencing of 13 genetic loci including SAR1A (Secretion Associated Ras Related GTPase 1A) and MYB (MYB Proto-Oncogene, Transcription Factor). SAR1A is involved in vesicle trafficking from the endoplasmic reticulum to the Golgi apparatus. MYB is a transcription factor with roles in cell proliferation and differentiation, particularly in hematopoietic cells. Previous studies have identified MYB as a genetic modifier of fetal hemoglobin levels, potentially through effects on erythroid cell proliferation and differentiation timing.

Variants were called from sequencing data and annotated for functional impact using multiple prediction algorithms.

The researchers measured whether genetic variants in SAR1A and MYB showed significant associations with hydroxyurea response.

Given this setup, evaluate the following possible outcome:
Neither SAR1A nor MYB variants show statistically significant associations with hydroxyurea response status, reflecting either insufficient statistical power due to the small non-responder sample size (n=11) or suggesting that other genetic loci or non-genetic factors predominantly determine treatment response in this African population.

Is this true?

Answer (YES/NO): NO